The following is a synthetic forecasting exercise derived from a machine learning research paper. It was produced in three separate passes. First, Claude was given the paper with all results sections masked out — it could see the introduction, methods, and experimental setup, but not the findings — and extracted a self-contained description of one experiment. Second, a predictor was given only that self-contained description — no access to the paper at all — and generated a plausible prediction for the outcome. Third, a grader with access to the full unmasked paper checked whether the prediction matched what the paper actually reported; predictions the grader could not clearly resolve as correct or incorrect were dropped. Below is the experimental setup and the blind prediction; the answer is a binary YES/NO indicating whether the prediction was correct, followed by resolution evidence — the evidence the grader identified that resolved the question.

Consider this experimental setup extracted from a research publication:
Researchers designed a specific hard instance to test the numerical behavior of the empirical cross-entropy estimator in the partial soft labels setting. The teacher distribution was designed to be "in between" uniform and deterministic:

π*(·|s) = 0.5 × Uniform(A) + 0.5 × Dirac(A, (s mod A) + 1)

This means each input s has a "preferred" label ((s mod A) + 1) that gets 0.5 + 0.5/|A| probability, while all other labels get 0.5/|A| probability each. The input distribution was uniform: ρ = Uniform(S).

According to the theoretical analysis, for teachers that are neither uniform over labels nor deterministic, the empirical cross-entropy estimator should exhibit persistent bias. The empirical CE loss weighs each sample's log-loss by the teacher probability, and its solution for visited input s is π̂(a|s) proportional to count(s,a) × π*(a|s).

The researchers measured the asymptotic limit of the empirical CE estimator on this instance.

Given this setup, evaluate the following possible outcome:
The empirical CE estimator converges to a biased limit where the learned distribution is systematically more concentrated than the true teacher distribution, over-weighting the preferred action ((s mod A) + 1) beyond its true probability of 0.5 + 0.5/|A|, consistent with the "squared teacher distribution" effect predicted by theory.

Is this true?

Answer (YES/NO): YES